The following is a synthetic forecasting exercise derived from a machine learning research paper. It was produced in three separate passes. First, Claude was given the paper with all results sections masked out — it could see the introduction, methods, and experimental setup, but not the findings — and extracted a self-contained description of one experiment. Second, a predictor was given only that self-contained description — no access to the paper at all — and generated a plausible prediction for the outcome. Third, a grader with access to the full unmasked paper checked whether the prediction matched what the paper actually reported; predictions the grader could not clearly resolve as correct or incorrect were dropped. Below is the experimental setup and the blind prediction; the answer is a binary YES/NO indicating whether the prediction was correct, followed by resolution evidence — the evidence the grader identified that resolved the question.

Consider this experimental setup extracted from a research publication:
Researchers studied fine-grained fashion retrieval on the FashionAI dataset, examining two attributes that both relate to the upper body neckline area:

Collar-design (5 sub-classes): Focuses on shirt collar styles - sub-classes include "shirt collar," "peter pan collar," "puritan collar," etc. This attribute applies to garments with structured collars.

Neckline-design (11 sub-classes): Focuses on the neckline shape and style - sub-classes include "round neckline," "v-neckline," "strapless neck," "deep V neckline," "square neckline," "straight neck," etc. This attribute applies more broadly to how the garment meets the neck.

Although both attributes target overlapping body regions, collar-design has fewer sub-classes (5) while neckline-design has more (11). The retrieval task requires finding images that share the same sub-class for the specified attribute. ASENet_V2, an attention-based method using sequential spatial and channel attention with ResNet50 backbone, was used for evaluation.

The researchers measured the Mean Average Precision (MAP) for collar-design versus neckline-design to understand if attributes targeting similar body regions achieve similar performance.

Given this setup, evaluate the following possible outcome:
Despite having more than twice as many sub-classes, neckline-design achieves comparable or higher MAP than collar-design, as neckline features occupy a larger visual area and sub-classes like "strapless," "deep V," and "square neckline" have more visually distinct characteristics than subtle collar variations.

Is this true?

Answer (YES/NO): NO